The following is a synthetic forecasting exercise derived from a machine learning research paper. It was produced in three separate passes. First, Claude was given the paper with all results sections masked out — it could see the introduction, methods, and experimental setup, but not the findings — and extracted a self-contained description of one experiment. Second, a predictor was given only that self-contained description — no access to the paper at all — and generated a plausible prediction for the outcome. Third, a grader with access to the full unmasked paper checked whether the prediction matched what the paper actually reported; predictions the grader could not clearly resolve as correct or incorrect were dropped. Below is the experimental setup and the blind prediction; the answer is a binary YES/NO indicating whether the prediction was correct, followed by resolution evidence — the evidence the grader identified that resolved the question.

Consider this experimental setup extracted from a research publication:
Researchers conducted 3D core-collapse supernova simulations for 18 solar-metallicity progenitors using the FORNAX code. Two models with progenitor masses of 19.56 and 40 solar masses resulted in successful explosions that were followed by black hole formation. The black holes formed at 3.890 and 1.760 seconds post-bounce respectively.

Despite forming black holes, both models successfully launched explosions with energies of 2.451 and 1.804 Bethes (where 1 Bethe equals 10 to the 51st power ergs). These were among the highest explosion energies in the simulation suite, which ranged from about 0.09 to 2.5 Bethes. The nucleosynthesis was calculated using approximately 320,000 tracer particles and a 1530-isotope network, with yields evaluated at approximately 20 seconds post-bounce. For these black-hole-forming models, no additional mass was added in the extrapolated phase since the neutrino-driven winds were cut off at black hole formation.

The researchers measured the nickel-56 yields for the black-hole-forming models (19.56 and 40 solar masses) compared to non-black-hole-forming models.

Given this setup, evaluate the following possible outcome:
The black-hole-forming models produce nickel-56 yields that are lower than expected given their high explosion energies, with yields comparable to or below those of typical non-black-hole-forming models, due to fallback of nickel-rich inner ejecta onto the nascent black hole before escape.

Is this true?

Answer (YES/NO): NO